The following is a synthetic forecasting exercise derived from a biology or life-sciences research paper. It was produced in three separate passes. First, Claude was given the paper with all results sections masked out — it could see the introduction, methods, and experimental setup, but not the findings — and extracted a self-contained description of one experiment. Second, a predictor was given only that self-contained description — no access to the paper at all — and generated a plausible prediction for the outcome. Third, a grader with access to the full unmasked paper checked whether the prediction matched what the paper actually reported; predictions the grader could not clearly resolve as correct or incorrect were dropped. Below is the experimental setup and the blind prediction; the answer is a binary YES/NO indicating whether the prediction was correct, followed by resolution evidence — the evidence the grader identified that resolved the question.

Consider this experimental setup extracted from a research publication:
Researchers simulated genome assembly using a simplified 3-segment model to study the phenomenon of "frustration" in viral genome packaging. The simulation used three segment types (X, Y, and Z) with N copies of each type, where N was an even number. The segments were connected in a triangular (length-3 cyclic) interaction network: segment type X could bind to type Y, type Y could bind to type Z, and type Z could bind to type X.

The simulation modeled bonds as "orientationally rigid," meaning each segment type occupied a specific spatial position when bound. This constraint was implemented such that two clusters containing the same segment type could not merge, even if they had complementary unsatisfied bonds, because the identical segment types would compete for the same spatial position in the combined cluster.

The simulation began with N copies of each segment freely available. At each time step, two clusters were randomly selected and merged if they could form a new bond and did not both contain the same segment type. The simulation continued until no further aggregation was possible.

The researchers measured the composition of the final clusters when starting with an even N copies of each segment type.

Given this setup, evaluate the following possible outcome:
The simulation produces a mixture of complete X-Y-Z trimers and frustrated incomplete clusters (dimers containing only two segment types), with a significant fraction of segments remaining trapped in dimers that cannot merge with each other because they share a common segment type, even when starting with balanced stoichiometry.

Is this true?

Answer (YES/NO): YES